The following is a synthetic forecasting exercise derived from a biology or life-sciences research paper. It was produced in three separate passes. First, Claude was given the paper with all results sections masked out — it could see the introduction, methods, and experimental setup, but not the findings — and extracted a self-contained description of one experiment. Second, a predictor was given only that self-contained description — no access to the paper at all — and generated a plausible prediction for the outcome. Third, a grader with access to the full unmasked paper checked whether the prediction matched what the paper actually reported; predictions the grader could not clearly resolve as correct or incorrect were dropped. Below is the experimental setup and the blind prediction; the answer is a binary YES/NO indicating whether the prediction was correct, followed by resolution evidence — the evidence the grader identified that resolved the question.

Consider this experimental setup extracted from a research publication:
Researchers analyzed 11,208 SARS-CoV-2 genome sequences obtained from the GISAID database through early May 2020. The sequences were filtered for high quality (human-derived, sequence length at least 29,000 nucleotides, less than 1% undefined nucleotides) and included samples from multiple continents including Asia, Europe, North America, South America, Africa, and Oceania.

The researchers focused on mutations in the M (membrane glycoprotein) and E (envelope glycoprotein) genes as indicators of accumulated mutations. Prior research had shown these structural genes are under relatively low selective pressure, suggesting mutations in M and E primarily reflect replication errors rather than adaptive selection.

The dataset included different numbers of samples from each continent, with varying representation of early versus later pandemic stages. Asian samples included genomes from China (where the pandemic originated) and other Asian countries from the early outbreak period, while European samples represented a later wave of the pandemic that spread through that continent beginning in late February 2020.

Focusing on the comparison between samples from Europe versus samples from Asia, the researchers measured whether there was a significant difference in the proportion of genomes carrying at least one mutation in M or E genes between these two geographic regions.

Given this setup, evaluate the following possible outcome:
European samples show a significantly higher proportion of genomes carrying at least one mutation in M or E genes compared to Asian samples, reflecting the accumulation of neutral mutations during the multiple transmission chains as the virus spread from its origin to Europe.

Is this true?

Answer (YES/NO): YES